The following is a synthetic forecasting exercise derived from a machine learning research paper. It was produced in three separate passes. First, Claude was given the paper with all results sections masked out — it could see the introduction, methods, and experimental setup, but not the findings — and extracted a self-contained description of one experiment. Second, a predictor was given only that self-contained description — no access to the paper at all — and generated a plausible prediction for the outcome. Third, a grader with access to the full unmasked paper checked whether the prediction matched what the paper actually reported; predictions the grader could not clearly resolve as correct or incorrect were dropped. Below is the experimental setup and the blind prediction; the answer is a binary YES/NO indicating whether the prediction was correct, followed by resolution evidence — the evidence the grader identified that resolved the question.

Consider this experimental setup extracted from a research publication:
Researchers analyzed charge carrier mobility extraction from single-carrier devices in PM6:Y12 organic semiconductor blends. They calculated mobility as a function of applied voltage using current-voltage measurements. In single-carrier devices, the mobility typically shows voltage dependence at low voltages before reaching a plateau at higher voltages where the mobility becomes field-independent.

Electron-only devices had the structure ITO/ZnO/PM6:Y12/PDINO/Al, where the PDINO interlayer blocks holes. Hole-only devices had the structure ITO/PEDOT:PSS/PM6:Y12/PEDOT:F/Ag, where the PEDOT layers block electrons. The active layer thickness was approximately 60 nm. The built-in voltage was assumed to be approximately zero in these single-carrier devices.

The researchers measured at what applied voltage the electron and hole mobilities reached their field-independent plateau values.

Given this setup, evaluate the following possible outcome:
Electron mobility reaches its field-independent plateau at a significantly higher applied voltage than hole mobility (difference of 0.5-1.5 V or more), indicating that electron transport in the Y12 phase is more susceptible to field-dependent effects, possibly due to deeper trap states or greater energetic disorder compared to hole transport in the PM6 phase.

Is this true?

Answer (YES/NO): NO